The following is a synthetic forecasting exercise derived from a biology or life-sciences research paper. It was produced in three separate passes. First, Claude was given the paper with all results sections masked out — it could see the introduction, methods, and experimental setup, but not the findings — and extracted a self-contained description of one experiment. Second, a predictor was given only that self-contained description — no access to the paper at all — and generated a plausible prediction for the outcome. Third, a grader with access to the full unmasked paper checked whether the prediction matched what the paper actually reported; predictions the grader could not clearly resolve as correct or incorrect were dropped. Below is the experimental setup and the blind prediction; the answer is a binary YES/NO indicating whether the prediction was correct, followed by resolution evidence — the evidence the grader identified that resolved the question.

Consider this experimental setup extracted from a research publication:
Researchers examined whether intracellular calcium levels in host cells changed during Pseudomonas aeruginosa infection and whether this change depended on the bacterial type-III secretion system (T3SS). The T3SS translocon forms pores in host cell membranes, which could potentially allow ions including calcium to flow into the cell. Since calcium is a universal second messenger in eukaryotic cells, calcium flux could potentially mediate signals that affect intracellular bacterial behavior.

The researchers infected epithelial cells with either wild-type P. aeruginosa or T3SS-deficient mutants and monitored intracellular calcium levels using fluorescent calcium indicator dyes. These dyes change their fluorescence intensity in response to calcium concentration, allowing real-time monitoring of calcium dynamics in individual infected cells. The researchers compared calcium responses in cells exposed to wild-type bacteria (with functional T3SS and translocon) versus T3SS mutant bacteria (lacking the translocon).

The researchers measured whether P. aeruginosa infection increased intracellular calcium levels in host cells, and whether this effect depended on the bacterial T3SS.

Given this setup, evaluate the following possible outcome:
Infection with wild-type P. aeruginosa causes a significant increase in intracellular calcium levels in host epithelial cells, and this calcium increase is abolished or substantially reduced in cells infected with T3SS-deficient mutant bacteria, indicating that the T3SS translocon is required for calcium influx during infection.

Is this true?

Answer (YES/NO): NO